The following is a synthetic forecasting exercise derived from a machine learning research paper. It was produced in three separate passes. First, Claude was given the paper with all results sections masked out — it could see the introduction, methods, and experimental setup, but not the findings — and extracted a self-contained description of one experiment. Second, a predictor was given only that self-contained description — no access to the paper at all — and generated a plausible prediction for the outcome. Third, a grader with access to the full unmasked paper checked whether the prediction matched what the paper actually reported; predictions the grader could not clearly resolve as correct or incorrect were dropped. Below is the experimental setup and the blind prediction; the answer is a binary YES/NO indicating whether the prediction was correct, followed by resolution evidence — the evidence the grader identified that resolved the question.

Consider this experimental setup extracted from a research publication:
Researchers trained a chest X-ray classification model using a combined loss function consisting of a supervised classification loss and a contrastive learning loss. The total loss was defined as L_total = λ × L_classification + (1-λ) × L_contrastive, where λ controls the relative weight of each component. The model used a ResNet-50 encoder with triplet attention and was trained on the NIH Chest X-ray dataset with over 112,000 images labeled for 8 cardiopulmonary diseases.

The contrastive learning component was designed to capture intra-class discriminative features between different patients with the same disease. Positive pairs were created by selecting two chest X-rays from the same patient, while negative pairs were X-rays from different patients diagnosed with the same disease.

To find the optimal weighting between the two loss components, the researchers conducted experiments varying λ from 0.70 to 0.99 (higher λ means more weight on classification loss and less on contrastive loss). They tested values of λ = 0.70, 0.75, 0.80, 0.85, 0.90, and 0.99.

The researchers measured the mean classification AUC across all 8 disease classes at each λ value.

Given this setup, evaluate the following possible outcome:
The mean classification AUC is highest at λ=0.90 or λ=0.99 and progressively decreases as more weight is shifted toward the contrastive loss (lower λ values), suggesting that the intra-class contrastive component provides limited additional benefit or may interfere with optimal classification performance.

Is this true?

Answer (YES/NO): NO